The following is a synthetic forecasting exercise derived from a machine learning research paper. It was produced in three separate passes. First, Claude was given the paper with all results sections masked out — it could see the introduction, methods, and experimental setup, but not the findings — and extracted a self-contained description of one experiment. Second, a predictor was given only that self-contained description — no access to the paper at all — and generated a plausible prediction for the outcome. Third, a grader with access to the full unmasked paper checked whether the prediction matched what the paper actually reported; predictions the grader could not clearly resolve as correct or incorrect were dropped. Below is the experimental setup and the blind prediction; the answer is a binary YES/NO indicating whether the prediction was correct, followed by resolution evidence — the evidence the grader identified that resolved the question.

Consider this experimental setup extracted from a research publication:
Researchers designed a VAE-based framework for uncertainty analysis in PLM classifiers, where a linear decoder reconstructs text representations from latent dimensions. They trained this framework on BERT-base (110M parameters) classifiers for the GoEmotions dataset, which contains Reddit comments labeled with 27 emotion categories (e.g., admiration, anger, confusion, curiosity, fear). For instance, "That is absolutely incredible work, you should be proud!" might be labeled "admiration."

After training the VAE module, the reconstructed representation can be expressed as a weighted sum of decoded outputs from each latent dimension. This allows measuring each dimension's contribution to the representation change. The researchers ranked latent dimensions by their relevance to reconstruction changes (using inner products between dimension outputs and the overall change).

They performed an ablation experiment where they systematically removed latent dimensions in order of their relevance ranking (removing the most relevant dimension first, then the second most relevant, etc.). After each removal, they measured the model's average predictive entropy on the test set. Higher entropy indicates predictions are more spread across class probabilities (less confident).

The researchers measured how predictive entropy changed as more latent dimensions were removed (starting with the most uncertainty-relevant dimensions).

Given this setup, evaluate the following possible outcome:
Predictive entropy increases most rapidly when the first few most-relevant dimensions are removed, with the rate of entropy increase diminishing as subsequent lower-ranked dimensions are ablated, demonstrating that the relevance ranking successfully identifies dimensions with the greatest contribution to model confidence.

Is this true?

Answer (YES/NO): YES